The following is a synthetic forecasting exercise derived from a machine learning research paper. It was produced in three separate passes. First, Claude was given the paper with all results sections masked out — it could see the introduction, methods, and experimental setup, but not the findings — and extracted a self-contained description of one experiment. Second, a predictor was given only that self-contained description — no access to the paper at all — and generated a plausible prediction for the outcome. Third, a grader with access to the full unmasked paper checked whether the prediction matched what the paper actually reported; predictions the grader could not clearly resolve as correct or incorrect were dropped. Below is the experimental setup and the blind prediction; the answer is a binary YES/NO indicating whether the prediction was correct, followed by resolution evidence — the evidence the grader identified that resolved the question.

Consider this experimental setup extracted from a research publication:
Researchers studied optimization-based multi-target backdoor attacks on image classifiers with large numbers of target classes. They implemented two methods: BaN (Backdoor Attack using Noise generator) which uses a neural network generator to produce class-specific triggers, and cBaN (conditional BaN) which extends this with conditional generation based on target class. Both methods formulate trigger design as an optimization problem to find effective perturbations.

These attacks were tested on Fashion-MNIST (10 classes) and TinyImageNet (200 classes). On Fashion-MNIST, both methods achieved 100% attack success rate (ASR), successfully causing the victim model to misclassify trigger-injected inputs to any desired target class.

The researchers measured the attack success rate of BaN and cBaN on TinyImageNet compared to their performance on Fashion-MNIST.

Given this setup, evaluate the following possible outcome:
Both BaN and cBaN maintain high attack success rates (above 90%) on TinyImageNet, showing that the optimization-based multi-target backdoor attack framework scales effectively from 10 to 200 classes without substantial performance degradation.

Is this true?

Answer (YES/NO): NO